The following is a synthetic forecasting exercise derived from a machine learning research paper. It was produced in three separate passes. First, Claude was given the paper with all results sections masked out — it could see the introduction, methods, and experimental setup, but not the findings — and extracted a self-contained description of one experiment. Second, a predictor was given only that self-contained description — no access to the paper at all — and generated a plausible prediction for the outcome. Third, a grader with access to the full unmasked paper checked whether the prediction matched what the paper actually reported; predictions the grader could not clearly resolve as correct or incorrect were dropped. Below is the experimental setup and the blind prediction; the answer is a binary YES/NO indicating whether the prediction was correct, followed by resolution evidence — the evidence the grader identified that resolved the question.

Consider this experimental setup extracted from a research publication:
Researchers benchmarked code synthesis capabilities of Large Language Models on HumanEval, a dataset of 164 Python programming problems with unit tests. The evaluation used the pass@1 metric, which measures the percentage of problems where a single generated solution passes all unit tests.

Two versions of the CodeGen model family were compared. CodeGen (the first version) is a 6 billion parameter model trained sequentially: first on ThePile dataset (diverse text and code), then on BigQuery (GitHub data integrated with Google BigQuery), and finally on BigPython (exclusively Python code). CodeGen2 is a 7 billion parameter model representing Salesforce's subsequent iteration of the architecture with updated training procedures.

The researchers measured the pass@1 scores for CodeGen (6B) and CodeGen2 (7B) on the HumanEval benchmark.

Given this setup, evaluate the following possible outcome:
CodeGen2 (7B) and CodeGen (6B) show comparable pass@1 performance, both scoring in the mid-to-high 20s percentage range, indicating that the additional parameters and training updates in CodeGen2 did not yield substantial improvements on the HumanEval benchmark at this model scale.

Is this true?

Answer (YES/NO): NO